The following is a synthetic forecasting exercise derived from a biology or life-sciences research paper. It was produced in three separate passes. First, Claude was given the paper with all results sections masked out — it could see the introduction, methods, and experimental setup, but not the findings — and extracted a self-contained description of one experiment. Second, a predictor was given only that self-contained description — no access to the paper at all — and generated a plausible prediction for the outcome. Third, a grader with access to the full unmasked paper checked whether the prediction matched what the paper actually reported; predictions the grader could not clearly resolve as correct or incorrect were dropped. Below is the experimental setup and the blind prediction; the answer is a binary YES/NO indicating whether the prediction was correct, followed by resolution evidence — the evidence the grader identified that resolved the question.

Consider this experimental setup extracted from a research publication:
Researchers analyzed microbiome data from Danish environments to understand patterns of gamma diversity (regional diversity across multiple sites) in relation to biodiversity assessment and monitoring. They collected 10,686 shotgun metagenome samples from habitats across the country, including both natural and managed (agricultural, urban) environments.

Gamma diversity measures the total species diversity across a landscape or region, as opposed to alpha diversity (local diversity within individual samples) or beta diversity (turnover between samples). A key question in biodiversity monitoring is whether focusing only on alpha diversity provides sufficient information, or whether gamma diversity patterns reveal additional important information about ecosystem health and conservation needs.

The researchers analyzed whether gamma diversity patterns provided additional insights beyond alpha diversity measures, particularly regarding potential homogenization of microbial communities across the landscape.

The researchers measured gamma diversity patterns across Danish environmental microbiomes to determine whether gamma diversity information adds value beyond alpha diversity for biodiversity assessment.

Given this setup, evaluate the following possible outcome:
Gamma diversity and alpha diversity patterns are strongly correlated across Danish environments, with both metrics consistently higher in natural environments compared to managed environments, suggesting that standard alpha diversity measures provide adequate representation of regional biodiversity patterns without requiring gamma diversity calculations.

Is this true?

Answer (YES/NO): NO